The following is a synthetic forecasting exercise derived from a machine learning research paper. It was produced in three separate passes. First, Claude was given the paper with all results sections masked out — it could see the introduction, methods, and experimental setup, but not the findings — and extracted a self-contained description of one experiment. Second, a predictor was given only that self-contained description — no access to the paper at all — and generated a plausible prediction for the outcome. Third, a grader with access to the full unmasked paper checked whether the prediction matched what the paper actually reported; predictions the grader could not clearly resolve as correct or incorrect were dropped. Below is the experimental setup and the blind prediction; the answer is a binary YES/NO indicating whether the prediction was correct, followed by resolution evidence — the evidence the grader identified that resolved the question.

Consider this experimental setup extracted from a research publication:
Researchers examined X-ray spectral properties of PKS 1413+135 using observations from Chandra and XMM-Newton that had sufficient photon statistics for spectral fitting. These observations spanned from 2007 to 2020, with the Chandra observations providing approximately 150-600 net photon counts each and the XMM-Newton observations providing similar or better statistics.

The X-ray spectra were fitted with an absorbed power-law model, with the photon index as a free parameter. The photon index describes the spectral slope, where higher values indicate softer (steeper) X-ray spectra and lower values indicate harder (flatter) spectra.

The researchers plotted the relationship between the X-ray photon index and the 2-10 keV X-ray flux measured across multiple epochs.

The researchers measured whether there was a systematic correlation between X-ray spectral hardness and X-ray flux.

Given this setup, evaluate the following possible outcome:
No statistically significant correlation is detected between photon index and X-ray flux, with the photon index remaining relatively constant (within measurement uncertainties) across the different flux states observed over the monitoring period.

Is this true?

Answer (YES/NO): YES